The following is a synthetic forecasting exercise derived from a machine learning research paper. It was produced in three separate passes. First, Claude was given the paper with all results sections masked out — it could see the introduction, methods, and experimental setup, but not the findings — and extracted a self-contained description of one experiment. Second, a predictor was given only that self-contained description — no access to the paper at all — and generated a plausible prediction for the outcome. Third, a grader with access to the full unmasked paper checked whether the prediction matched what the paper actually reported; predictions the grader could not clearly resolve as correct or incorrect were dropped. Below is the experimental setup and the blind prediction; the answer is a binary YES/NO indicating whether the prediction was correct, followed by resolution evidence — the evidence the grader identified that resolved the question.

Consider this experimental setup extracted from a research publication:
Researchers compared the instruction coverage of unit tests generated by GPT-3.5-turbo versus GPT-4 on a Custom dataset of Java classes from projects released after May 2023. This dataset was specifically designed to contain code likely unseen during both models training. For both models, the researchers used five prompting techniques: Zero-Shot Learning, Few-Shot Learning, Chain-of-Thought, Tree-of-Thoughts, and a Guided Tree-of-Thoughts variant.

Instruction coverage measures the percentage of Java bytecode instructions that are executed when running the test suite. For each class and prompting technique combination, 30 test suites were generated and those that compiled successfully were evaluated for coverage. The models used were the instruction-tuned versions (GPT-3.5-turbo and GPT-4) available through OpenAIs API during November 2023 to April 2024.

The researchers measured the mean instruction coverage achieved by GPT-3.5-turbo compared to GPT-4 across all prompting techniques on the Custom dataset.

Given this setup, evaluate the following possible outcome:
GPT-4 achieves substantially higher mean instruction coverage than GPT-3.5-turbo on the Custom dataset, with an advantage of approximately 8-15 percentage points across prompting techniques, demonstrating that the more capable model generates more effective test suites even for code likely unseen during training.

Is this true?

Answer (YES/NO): NO